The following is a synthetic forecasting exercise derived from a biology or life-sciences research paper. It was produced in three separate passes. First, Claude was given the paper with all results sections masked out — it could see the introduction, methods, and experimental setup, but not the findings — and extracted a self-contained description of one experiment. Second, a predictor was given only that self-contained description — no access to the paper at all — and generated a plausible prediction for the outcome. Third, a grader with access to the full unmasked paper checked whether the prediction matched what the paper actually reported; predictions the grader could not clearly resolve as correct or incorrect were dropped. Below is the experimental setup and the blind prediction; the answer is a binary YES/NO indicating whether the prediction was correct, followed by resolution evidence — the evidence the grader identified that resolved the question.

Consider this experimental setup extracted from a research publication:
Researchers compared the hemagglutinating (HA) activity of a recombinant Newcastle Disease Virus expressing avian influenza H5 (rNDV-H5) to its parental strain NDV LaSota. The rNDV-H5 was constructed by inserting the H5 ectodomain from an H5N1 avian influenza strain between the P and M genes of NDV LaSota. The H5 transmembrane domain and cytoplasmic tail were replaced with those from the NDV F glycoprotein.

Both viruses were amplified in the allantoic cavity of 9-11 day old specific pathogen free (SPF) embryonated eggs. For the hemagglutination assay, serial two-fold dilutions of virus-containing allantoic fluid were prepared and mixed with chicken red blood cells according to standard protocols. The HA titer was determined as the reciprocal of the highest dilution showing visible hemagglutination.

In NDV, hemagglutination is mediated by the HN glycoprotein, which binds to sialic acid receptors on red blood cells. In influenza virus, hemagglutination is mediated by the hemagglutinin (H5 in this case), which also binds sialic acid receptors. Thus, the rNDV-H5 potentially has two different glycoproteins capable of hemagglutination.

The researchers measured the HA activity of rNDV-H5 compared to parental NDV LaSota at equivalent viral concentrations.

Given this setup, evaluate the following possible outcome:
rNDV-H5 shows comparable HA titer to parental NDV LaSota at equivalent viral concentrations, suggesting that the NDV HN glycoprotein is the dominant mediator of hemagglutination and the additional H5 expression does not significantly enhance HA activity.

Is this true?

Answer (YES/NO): NO